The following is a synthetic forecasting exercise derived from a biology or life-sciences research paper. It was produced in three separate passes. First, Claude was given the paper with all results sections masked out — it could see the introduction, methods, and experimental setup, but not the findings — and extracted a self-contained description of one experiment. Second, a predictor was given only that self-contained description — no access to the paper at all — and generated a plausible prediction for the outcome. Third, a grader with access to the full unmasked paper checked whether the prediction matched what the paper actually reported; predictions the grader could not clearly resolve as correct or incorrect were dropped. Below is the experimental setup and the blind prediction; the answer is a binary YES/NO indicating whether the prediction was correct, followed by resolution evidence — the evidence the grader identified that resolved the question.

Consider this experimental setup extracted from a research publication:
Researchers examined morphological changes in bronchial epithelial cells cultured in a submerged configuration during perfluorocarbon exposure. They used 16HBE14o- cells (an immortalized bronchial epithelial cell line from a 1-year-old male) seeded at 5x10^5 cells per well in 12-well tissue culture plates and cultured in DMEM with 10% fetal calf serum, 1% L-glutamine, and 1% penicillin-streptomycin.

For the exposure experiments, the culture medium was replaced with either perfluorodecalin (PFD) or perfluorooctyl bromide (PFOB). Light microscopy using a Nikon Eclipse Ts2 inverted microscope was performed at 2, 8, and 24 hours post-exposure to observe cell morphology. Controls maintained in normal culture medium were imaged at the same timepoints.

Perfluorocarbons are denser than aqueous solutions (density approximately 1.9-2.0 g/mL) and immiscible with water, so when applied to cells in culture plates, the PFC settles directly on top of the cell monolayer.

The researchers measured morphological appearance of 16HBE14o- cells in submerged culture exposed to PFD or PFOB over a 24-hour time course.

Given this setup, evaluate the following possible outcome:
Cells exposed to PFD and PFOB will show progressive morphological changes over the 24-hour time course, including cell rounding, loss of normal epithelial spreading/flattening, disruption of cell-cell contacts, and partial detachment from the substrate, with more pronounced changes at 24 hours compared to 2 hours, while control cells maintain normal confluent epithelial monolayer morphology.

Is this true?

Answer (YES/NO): YES